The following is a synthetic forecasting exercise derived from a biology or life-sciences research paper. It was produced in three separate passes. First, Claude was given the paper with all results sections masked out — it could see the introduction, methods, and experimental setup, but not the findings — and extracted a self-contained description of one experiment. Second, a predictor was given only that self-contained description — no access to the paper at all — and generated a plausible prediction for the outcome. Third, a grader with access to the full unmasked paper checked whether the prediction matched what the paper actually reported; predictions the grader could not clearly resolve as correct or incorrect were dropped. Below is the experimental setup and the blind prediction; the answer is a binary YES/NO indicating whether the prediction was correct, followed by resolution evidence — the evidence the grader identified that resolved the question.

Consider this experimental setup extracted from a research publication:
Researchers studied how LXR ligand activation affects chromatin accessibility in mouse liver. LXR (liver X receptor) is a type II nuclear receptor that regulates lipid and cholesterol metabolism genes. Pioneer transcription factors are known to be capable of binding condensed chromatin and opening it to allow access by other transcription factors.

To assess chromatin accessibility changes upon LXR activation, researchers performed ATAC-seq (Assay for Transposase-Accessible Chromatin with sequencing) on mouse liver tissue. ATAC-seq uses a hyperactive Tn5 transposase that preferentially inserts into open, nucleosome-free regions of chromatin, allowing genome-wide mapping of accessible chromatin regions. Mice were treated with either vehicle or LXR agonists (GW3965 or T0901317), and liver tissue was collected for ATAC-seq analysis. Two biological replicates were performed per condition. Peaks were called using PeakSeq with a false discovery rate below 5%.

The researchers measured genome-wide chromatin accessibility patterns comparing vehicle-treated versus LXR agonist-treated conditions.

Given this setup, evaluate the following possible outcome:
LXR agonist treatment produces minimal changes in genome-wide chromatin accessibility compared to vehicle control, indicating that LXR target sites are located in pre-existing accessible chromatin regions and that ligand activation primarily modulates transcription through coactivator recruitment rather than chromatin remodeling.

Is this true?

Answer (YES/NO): NO